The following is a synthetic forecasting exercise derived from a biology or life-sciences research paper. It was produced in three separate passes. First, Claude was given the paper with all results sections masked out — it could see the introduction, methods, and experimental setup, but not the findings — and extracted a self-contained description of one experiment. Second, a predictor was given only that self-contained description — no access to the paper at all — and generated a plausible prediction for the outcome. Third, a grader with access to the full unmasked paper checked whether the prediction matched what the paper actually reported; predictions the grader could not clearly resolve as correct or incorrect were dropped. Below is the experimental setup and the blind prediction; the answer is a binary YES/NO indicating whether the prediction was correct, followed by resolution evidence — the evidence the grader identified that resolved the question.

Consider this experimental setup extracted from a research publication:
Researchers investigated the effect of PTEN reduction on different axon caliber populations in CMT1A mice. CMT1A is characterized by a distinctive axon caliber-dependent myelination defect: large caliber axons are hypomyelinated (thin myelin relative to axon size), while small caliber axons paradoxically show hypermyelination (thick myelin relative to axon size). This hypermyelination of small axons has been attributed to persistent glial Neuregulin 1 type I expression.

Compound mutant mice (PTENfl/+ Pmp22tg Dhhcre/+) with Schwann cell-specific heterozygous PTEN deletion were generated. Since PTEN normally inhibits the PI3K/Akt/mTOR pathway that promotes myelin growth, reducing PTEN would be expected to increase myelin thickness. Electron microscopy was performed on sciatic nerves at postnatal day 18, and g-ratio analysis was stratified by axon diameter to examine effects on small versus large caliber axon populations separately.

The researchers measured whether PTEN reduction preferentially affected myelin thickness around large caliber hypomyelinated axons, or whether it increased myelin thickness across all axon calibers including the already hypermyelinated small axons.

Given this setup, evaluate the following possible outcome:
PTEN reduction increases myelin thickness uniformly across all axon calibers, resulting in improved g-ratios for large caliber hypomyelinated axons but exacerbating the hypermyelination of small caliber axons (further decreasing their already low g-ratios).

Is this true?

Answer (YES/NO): YES